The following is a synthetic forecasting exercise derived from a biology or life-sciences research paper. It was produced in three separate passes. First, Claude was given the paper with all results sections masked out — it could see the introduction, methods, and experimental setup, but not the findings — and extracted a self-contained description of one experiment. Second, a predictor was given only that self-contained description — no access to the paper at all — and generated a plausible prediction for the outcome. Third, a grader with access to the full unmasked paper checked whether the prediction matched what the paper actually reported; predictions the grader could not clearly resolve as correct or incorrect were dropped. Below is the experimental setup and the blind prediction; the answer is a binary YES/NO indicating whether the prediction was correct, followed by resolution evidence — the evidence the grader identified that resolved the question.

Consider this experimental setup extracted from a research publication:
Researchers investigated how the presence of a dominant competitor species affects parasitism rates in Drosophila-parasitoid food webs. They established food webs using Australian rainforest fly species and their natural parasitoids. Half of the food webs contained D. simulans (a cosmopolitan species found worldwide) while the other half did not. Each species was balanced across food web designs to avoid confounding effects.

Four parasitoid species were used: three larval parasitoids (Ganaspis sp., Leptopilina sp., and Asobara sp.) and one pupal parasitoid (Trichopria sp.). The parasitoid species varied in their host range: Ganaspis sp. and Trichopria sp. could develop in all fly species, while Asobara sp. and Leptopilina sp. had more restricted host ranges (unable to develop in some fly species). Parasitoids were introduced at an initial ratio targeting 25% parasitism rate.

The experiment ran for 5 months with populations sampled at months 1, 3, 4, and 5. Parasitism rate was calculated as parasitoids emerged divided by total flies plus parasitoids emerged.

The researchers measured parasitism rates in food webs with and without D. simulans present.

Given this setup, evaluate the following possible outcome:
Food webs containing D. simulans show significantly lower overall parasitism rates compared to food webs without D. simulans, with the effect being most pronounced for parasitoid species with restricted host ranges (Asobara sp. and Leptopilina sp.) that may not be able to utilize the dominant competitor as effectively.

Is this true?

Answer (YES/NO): NO